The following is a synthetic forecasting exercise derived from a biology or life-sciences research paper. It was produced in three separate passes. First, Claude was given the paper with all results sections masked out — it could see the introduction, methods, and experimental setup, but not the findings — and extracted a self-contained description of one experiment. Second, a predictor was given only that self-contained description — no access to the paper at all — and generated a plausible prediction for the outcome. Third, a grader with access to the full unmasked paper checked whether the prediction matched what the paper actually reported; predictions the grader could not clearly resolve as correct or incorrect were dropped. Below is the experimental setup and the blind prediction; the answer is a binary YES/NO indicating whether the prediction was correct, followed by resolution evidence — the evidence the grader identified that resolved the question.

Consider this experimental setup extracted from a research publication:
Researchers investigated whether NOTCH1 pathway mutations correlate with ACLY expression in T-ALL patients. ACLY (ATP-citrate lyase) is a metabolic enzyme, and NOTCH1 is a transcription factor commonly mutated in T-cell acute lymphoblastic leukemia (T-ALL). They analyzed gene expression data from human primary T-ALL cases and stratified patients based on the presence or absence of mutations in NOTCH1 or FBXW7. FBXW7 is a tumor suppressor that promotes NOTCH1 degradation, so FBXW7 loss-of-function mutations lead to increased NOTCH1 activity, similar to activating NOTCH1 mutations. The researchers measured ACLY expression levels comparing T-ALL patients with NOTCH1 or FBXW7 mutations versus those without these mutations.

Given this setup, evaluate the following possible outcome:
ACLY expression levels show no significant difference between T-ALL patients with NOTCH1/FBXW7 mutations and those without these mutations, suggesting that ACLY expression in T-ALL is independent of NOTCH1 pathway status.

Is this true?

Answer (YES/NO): NO